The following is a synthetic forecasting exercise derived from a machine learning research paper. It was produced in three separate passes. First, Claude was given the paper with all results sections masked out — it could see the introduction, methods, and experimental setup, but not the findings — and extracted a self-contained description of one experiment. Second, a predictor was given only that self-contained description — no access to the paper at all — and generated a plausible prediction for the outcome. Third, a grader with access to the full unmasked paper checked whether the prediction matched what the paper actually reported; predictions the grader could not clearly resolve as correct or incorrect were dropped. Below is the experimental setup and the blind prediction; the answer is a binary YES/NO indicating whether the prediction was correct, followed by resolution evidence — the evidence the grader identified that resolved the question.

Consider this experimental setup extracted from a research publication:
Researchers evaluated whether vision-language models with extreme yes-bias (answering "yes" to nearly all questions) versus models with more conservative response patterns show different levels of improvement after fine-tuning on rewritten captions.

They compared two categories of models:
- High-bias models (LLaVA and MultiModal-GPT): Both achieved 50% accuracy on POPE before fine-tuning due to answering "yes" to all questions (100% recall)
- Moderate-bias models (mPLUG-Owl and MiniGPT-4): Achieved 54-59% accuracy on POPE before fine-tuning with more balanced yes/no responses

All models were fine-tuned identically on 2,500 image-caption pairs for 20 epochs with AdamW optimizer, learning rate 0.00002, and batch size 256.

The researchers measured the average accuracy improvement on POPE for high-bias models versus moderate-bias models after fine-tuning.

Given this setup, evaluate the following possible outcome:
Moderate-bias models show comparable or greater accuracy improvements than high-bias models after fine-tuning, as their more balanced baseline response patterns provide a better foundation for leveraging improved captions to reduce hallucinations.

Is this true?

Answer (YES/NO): NO